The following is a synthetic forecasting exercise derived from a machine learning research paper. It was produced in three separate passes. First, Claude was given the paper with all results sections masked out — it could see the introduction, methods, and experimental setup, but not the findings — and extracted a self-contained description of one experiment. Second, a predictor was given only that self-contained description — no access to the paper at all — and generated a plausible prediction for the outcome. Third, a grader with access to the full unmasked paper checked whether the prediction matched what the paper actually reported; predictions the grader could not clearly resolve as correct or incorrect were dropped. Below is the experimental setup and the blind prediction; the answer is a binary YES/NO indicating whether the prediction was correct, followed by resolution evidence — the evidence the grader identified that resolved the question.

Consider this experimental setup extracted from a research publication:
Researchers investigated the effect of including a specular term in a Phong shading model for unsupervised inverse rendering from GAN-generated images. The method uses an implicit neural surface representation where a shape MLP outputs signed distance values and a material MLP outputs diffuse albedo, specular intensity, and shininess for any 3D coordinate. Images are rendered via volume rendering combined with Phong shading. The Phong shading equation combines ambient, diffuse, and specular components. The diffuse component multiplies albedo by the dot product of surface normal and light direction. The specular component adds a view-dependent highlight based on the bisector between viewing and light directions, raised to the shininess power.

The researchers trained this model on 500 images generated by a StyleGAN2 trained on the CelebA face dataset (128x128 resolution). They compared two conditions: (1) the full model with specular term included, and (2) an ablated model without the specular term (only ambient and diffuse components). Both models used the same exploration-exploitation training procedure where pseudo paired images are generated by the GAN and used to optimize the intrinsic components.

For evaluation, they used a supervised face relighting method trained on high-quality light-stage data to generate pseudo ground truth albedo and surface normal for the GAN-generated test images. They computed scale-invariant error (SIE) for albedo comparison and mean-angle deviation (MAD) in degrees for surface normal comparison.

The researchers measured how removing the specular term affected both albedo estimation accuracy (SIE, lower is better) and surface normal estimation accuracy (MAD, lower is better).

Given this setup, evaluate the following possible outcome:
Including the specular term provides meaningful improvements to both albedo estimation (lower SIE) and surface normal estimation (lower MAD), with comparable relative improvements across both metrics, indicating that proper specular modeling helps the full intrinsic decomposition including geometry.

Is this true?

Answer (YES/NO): NO